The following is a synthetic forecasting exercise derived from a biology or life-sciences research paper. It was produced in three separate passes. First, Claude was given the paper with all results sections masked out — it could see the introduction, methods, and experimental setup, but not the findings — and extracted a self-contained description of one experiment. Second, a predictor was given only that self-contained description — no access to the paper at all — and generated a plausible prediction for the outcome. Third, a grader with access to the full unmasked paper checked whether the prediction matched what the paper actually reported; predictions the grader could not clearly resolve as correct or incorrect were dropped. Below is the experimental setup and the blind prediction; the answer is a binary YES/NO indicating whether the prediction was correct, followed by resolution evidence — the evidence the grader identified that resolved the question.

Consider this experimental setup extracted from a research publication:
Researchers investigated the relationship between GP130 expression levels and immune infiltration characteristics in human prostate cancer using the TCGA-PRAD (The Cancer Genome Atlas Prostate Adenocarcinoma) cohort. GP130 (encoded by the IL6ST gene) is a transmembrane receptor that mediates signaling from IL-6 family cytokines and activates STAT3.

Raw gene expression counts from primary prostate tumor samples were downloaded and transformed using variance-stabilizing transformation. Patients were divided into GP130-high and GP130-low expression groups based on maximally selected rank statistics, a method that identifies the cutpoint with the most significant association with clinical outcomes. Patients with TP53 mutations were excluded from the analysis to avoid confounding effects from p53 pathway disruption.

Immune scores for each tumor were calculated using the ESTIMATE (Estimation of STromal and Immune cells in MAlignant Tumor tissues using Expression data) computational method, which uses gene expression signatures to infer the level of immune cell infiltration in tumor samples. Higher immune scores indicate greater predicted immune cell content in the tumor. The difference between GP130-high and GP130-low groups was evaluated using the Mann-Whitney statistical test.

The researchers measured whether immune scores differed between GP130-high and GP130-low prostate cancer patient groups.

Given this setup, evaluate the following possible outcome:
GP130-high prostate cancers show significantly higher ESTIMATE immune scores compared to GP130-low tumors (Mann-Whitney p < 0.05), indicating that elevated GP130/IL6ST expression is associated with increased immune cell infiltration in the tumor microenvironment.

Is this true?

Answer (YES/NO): YES